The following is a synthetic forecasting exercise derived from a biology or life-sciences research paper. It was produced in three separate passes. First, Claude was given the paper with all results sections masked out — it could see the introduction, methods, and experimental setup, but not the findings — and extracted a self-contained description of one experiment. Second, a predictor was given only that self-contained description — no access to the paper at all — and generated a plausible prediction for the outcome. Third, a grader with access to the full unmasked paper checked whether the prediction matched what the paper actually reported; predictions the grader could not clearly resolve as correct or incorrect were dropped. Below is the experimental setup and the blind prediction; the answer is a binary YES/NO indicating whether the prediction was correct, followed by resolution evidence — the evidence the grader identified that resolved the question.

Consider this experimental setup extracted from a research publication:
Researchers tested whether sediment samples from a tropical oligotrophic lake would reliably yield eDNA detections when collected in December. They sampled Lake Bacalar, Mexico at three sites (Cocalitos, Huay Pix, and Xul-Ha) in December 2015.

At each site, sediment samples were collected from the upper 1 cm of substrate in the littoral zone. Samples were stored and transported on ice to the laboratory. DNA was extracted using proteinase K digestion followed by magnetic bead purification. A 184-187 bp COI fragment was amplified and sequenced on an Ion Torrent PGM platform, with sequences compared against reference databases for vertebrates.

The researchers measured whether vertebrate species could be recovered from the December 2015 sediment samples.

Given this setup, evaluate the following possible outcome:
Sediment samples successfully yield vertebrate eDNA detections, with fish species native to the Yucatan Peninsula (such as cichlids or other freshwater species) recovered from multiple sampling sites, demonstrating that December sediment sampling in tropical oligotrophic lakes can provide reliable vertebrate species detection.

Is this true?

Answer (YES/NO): NO